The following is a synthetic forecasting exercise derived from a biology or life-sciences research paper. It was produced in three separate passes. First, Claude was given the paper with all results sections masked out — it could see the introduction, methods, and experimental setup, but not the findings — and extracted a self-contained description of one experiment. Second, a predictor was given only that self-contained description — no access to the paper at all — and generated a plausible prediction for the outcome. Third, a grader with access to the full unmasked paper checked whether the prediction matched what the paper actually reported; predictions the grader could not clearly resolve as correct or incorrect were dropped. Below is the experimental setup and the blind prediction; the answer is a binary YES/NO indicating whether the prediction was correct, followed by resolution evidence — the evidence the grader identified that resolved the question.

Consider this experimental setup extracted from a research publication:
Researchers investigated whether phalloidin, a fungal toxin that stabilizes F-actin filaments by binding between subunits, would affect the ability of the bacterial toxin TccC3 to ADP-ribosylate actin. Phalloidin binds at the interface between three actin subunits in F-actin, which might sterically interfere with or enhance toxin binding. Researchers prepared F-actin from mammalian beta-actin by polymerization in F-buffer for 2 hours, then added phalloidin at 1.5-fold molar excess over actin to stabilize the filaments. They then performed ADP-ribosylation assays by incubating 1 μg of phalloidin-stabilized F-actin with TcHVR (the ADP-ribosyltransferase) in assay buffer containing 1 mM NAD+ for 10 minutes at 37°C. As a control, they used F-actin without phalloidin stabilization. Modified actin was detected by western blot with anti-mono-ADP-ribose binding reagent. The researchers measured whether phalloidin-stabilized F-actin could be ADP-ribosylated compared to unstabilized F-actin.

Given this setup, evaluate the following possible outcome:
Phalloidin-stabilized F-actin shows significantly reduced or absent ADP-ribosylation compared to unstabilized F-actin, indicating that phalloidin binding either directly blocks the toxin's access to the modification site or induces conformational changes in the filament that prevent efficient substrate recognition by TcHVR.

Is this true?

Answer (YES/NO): NO